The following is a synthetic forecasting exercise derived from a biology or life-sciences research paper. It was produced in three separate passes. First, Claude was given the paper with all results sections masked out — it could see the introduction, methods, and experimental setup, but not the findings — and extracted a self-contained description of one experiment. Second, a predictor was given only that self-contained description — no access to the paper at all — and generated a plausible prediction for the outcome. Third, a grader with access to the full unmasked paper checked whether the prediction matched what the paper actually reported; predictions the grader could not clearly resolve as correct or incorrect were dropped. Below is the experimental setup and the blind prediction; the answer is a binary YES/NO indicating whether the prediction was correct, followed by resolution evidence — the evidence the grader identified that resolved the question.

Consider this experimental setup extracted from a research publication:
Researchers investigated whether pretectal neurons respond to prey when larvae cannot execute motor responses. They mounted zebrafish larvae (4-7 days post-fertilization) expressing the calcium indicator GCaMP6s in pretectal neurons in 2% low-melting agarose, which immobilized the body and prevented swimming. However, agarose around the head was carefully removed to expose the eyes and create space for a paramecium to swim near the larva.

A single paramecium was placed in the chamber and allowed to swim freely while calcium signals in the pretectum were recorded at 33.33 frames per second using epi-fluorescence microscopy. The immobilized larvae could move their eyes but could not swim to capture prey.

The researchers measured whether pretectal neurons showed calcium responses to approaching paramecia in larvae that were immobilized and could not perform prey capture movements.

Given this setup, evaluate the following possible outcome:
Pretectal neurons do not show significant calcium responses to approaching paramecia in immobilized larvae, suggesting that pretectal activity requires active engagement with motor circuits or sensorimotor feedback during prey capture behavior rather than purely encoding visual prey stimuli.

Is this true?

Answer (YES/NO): NO